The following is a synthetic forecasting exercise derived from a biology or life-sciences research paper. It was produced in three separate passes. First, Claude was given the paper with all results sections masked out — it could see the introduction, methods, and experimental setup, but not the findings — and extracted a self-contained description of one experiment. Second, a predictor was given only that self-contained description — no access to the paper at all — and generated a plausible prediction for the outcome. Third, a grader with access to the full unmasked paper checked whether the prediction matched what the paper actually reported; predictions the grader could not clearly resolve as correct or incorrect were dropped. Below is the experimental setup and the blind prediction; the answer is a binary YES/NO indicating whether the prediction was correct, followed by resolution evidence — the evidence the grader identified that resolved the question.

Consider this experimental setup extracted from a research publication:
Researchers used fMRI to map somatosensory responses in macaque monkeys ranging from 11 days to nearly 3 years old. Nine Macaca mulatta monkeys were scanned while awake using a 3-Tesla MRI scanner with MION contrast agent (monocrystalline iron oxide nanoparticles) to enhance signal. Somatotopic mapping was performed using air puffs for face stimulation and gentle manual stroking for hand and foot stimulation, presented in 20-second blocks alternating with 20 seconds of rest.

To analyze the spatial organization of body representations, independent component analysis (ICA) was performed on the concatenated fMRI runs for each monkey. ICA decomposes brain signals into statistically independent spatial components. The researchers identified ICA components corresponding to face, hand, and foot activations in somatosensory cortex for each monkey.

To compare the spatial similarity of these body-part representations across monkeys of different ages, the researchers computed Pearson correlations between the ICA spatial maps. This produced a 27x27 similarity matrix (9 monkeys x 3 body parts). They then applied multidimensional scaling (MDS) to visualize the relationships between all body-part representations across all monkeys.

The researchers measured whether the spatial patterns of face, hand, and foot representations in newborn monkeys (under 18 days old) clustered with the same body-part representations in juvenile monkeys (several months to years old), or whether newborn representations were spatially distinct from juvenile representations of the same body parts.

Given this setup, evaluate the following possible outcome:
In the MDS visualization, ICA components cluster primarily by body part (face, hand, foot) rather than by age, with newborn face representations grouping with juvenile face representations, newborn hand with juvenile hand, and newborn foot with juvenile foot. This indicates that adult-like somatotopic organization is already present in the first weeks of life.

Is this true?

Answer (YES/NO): YES